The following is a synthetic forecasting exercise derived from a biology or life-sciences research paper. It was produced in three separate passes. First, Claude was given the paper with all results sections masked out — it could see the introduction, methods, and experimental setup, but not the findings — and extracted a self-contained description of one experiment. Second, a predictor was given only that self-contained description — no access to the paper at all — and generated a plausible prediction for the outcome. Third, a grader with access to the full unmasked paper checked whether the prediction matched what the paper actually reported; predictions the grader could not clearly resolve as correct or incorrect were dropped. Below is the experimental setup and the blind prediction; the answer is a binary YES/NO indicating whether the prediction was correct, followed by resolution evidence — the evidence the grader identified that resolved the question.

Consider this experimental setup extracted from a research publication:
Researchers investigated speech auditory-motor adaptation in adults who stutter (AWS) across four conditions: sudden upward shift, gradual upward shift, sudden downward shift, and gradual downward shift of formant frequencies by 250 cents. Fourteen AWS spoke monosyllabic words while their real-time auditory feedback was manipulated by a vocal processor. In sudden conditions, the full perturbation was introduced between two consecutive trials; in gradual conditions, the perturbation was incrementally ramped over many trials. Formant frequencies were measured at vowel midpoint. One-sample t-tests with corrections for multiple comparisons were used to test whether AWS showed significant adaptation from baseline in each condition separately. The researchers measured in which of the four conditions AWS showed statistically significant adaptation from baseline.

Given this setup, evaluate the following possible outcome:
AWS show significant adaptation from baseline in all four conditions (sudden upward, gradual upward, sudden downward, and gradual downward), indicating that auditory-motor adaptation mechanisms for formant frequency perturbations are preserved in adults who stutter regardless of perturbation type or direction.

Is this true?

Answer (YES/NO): NO